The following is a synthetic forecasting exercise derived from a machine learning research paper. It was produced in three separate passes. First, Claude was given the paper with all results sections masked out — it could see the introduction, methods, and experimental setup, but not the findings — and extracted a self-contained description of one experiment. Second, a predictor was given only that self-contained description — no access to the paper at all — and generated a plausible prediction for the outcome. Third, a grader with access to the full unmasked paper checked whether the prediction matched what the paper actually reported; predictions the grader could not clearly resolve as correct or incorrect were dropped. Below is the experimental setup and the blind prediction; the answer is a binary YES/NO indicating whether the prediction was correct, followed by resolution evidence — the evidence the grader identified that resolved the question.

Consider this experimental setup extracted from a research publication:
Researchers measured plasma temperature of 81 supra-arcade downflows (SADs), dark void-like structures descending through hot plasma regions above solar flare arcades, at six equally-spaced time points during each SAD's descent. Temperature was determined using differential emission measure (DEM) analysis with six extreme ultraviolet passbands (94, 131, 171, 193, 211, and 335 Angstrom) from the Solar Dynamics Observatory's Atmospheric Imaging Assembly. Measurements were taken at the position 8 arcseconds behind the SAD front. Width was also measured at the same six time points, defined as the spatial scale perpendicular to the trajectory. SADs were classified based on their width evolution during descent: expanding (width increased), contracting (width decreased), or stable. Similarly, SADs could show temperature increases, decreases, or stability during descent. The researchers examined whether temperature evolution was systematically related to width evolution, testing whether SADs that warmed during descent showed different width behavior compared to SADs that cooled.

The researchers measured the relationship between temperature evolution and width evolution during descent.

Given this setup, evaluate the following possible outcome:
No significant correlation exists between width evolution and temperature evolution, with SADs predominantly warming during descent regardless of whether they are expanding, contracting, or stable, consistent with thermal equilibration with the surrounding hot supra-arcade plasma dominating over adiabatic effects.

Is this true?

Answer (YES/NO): YES